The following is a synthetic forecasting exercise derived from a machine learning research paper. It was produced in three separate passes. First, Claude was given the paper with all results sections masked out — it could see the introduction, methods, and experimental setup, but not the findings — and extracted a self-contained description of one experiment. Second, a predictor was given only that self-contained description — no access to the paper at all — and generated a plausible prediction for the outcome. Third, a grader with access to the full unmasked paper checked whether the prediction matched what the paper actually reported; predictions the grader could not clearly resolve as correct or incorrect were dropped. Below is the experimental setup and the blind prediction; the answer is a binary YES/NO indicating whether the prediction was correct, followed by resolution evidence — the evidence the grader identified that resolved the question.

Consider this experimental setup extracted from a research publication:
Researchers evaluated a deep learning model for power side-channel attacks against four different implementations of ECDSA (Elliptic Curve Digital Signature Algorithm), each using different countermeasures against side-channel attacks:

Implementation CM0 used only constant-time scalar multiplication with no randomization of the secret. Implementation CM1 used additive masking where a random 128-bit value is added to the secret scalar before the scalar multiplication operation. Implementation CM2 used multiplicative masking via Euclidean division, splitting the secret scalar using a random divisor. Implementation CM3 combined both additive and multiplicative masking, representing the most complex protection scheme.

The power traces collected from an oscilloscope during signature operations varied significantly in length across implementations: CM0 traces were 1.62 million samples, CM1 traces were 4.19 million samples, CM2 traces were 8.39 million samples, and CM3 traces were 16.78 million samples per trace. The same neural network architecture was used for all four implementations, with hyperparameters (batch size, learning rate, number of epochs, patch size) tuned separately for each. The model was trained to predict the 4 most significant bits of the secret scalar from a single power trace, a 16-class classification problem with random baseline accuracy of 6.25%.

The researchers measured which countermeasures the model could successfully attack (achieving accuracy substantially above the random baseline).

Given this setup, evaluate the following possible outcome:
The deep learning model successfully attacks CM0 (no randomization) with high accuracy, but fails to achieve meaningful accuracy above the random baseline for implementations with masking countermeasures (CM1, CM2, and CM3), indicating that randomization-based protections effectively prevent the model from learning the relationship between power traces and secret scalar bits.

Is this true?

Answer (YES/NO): NO